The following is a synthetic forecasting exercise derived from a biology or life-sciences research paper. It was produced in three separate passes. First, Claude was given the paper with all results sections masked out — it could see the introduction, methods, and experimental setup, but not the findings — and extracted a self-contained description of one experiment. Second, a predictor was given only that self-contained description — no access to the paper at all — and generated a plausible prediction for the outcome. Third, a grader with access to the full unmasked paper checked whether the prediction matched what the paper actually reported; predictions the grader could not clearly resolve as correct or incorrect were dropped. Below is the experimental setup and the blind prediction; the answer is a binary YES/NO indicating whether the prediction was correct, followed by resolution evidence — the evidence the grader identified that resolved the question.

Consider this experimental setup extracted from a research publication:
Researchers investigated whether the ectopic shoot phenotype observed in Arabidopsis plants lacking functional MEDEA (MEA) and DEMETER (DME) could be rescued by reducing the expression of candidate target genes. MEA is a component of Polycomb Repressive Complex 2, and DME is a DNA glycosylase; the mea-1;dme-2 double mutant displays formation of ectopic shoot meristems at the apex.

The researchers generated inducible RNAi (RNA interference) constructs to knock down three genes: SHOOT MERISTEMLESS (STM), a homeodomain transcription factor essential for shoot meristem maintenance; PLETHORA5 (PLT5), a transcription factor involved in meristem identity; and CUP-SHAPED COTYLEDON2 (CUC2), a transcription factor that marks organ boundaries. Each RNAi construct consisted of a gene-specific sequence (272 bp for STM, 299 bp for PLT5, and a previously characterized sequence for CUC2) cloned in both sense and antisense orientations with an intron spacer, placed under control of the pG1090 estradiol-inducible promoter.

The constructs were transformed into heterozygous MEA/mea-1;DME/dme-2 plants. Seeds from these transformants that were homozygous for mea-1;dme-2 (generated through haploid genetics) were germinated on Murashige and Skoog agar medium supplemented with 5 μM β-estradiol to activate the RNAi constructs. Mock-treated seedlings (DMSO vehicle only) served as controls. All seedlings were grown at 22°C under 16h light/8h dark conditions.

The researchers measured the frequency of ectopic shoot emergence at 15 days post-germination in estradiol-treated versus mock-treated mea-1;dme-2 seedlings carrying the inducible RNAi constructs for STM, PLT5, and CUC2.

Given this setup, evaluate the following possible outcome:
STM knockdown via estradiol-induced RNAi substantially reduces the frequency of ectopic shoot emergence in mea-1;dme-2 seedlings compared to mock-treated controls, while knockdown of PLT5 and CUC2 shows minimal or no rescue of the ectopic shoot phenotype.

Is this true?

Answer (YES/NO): NO